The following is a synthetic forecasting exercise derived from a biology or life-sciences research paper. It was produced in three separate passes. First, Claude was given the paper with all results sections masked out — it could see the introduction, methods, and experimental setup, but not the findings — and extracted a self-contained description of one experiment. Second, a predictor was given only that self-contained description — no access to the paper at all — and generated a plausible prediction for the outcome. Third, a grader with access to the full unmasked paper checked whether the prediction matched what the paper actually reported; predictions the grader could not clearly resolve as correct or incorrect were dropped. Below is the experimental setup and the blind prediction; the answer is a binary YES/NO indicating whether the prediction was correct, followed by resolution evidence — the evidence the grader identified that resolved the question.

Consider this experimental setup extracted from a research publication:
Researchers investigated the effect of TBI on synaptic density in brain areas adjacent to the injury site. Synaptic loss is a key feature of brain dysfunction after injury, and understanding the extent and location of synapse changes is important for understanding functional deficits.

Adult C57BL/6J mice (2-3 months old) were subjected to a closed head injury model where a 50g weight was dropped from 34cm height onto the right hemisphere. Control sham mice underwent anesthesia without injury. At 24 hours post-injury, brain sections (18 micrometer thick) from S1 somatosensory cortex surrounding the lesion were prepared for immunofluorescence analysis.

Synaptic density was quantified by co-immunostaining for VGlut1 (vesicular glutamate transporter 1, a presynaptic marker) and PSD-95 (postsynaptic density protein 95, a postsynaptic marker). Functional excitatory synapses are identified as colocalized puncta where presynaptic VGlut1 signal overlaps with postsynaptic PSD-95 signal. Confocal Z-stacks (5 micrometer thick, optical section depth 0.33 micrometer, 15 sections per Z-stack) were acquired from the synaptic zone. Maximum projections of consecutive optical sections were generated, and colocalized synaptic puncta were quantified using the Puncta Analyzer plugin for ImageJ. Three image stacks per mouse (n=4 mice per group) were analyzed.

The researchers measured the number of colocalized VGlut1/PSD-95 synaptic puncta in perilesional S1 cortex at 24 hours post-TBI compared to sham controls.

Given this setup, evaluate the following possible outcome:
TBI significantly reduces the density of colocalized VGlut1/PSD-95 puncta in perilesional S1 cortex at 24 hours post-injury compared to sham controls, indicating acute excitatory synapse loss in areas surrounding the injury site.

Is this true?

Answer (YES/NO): YES